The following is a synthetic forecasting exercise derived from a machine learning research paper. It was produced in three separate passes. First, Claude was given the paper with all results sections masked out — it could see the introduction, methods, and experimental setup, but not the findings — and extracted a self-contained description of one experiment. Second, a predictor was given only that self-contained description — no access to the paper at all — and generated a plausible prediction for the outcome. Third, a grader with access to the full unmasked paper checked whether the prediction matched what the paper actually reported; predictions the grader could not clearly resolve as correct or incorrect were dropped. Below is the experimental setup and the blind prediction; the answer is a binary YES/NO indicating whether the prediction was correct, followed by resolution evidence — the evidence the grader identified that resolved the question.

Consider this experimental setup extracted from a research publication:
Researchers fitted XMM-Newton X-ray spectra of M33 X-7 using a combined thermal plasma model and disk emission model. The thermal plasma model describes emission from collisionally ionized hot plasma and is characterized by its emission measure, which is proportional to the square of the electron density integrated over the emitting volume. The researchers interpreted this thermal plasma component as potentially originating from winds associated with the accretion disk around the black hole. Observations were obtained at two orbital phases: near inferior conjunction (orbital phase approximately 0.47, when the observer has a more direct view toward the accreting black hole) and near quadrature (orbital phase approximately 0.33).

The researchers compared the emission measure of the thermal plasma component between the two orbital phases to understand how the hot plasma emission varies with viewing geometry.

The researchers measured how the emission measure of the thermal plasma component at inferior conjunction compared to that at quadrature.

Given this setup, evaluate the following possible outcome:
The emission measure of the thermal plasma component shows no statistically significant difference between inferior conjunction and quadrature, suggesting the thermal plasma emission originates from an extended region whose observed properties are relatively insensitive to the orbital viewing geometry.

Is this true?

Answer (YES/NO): NO